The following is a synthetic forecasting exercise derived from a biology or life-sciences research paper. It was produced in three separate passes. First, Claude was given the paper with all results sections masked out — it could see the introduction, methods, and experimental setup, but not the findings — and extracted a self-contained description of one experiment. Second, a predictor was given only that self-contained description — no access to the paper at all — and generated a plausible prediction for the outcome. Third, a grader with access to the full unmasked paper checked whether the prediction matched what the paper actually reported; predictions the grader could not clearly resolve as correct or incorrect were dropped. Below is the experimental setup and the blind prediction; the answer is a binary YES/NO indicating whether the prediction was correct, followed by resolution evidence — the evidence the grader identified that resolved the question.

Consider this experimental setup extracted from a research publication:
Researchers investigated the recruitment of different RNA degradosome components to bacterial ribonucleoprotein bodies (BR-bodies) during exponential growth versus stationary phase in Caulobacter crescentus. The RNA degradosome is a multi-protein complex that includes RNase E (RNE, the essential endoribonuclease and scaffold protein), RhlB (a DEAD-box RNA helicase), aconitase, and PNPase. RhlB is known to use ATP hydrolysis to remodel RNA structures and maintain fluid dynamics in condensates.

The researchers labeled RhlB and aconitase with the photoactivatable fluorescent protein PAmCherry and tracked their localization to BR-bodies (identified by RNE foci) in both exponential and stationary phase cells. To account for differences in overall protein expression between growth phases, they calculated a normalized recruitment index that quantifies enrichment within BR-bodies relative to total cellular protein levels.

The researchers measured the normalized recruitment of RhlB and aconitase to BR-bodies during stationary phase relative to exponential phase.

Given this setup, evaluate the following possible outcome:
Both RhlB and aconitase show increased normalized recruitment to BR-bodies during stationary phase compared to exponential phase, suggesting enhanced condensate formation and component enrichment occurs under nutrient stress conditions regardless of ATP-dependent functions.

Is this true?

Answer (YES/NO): NO